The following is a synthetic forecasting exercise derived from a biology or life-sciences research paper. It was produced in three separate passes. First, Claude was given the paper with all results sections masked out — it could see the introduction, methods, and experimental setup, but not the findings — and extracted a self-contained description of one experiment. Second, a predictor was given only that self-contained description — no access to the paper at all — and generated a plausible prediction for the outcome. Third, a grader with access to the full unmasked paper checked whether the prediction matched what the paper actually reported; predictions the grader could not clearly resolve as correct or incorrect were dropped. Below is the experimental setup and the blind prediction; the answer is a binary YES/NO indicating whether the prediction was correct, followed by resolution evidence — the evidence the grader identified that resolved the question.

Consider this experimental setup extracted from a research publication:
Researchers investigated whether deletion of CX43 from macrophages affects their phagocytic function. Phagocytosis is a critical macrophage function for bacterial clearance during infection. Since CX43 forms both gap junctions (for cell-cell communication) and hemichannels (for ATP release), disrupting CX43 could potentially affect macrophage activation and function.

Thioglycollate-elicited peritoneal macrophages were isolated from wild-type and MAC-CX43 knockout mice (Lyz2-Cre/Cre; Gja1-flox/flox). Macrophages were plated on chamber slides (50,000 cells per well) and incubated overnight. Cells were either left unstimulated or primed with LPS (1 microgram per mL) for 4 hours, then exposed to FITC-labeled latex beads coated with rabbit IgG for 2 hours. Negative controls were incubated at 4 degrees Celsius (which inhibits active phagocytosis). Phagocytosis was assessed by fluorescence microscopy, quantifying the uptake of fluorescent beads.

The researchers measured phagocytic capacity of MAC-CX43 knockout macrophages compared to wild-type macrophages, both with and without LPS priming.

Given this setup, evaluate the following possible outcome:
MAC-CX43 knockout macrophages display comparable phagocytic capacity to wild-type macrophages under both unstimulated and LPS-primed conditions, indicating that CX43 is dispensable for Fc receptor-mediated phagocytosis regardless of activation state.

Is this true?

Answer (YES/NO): YES